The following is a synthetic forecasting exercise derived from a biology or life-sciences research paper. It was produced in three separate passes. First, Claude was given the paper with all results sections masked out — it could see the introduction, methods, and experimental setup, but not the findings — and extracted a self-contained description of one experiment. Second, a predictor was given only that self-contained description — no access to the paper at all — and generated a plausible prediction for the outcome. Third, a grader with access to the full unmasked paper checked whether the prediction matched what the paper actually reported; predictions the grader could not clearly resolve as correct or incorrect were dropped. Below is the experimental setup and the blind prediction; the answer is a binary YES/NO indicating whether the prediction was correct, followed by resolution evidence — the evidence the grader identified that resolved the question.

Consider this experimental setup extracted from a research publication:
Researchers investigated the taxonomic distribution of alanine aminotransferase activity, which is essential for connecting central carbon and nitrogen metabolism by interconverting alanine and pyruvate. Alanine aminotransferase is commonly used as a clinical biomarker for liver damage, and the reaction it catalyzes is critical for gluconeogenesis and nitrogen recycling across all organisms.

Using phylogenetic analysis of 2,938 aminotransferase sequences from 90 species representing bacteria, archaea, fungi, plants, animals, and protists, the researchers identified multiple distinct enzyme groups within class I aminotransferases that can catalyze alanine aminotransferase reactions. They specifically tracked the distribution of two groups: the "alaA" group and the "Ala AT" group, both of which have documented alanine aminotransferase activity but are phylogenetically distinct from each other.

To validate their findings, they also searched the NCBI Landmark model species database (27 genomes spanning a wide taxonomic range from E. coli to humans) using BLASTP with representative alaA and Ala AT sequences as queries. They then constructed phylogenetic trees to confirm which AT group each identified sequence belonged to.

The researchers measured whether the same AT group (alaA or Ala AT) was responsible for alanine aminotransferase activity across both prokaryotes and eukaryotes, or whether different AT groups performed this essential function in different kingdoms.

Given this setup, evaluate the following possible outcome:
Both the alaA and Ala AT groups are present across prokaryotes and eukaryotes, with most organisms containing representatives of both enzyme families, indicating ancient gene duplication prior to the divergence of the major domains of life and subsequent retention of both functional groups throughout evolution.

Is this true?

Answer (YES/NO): NO